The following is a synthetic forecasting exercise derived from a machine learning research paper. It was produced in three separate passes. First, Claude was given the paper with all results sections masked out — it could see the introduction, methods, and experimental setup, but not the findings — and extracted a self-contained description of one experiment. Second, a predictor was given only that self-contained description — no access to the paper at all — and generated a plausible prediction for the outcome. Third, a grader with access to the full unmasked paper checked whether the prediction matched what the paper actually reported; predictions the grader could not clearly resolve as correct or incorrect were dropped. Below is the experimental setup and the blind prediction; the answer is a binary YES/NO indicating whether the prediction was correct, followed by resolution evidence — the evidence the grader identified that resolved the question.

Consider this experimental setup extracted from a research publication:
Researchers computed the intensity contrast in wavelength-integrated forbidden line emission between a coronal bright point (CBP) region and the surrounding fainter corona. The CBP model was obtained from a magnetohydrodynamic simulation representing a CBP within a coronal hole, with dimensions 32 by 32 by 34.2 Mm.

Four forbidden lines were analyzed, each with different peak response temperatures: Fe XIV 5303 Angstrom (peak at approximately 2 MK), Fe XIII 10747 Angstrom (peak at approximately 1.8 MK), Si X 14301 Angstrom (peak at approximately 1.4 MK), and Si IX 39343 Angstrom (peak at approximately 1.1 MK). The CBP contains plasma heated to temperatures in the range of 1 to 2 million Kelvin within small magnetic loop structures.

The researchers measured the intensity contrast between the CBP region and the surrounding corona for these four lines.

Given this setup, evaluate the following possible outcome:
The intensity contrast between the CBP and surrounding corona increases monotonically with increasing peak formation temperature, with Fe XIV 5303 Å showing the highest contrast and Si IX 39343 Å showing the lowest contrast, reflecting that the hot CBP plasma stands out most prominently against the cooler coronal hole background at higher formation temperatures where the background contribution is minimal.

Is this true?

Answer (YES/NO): YES